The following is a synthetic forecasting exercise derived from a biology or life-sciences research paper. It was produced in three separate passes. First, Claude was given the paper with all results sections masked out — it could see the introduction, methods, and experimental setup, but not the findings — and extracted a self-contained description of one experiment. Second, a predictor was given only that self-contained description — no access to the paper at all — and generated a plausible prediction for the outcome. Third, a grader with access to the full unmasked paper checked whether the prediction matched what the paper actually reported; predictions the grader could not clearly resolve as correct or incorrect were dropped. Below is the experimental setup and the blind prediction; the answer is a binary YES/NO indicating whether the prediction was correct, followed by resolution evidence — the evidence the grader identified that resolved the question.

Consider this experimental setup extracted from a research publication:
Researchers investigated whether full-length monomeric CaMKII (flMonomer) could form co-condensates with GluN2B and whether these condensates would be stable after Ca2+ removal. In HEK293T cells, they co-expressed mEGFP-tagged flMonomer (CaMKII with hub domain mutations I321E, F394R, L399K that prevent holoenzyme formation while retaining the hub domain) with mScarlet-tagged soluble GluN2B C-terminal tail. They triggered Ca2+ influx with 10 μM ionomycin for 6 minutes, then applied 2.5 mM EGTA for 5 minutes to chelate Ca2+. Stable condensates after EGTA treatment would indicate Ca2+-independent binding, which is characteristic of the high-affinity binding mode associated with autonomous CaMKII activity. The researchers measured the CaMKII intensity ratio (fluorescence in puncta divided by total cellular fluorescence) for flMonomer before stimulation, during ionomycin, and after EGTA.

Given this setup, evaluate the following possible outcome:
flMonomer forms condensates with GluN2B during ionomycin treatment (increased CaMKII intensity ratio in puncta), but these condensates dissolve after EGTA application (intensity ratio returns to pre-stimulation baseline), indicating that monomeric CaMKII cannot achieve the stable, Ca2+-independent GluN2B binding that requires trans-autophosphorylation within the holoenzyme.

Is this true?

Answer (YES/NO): NO